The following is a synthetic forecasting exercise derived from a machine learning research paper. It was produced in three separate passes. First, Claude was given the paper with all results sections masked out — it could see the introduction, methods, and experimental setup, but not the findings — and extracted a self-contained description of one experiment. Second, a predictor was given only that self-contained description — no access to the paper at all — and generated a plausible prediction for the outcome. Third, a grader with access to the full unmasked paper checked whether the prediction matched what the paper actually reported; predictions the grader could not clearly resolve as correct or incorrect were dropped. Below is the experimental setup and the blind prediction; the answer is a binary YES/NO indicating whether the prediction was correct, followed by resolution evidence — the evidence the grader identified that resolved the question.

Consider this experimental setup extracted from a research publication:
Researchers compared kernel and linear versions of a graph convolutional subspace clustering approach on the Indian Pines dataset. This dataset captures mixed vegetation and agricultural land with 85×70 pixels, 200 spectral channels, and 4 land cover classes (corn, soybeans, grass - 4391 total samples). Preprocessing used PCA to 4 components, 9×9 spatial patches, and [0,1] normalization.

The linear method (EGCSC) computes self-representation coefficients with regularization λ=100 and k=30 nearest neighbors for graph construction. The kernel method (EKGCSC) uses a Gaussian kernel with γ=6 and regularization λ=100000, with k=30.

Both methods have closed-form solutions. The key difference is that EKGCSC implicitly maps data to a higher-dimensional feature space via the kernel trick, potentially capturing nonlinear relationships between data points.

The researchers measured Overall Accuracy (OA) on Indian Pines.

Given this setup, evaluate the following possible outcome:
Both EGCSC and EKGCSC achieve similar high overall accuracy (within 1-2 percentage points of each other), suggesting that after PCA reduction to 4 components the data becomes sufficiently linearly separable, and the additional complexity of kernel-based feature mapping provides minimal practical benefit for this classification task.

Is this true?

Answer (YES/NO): NO